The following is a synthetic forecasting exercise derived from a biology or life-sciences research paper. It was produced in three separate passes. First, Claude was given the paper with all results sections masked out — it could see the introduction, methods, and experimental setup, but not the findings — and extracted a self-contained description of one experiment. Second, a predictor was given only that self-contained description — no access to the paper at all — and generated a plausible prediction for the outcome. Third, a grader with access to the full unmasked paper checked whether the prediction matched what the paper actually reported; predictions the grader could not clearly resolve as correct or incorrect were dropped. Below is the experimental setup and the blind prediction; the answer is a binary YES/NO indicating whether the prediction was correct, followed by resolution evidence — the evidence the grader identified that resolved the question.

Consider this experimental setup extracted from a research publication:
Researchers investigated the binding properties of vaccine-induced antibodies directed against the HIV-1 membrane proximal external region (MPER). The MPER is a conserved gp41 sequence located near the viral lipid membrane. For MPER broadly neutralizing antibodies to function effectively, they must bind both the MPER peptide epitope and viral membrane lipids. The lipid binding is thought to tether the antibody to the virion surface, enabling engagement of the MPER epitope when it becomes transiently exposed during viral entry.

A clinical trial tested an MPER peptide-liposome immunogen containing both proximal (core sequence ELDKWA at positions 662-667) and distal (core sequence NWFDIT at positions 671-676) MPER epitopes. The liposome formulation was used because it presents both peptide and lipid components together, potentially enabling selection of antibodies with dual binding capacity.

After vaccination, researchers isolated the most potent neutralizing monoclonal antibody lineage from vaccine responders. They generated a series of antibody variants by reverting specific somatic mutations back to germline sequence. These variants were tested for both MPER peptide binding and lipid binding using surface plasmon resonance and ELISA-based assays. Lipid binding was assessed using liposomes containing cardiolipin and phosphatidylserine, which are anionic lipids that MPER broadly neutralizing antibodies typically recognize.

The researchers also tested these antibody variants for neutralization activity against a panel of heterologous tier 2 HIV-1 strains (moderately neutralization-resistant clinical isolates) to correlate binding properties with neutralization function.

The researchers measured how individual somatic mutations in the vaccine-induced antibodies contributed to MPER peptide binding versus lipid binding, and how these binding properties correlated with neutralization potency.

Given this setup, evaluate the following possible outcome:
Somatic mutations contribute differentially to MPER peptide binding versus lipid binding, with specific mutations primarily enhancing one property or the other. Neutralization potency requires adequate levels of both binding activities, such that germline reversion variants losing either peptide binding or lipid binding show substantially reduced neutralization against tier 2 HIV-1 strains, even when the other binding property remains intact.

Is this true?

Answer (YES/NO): YES